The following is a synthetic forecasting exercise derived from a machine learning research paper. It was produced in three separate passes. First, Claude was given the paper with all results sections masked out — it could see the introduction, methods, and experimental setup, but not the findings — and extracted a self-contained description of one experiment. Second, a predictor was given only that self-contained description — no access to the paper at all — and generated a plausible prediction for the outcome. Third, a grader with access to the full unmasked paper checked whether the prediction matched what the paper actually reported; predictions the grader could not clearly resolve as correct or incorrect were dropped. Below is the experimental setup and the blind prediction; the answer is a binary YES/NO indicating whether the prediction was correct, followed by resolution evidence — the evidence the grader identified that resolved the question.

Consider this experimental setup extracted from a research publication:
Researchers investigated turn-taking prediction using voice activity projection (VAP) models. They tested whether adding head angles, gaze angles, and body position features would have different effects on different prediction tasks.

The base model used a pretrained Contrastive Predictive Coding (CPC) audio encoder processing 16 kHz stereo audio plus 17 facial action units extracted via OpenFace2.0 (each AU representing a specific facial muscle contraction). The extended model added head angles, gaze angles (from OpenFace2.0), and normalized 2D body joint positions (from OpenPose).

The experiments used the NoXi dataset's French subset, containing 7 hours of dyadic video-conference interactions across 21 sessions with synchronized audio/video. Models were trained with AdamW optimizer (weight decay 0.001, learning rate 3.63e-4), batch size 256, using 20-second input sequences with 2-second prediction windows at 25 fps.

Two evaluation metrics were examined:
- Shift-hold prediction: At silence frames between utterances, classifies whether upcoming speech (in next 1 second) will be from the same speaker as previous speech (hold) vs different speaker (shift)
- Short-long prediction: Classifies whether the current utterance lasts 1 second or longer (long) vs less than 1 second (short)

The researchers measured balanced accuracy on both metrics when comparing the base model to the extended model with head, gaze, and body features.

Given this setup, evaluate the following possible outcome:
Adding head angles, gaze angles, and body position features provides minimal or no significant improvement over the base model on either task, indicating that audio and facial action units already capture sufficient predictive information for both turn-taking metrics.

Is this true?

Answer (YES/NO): NO